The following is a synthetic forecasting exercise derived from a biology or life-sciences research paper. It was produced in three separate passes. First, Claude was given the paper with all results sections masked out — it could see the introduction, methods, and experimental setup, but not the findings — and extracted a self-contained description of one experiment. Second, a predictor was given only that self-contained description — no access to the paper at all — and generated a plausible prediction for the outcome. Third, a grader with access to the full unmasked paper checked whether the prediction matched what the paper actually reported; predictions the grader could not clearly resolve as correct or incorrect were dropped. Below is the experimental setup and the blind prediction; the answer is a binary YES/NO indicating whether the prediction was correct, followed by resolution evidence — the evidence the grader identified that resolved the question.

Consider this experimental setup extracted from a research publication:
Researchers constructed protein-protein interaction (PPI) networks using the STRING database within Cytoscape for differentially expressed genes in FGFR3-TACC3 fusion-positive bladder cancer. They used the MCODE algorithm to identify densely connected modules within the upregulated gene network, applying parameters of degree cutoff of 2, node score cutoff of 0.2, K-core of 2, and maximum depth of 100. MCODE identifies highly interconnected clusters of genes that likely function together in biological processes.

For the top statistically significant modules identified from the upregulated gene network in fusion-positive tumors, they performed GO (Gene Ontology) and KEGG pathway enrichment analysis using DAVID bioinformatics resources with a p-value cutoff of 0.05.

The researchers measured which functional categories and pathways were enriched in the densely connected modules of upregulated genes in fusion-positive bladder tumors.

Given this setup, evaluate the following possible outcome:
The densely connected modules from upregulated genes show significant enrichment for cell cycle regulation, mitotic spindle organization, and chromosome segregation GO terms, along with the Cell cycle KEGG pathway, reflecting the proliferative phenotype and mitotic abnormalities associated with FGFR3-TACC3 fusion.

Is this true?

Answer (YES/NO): NO